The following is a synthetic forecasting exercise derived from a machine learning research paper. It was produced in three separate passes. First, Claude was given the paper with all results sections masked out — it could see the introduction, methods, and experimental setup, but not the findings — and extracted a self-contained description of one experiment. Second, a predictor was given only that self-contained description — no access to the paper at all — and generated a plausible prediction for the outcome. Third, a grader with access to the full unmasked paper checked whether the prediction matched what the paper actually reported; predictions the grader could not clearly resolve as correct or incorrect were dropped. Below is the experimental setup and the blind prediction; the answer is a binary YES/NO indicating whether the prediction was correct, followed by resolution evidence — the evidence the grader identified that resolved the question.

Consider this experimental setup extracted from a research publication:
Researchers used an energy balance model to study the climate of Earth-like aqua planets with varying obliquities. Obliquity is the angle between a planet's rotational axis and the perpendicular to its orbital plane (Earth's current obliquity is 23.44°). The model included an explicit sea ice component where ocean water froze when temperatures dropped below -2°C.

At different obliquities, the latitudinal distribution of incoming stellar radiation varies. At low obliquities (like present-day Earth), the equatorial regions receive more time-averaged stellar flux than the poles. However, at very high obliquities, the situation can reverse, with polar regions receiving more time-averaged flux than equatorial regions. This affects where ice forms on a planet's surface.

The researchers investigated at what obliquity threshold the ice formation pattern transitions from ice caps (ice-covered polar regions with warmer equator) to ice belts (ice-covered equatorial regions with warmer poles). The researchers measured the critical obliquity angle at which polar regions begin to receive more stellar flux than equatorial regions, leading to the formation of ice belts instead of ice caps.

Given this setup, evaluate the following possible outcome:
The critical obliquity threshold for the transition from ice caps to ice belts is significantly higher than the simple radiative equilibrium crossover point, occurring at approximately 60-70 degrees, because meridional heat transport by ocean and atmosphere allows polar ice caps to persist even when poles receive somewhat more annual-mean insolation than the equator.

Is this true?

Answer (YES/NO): NO